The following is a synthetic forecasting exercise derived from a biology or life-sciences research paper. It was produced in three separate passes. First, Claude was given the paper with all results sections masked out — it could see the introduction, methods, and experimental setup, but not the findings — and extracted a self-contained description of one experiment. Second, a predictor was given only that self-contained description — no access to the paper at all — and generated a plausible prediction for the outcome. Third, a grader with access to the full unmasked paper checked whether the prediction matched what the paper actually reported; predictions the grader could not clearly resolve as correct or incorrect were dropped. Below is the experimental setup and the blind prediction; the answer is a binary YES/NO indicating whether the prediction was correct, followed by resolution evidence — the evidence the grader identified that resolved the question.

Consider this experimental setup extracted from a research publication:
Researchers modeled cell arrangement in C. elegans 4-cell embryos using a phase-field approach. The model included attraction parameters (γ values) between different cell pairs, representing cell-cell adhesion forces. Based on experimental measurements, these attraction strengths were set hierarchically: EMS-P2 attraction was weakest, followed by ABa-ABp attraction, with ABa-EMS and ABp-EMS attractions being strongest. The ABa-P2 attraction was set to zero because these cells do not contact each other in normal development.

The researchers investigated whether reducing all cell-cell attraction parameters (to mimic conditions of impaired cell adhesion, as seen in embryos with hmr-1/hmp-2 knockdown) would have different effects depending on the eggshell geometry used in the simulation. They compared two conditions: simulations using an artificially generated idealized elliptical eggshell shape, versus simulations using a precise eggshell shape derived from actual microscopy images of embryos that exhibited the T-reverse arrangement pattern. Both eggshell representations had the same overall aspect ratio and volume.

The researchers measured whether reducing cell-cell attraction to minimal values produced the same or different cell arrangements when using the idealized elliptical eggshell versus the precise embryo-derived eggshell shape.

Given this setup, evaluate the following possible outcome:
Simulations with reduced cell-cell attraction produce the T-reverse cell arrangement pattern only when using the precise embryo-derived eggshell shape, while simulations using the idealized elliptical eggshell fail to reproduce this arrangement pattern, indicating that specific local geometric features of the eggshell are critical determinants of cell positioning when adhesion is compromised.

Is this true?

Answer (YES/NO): YES